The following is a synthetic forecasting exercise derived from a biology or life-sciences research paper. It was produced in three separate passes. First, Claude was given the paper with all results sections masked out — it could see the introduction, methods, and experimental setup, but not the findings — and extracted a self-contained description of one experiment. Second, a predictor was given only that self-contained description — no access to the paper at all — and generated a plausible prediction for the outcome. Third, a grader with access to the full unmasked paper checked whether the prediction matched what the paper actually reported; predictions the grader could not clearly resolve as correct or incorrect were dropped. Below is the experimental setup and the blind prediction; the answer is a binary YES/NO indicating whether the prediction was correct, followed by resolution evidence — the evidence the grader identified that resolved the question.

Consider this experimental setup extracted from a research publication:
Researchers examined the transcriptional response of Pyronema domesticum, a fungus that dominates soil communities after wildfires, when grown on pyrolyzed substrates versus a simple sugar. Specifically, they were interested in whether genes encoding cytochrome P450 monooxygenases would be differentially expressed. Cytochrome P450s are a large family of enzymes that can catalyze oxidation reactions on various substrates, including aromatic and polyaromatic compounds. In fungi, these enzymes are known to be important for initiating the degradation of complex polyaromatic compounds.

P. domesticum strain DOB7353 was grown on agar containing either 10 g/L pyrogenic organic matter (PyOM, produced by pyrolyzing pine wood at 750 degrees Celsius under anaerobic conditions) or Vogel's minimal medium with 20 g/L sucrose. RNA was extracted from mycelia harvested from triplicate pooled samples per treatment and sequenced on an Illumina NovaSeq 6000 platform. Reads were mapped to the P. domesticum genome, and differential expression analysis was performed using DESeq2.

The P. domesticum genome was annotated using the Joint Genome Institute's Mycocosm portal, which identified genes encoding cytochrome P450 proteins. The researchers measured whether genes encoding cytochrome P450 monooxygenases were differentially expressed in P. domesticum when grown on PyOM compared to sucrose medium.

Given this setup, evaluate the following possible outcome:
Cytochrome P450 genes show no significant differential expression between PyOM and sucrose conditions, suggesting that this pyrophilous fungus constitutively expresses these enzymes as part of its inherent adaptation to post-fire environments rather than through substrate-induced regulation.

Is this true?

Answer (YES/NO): NO